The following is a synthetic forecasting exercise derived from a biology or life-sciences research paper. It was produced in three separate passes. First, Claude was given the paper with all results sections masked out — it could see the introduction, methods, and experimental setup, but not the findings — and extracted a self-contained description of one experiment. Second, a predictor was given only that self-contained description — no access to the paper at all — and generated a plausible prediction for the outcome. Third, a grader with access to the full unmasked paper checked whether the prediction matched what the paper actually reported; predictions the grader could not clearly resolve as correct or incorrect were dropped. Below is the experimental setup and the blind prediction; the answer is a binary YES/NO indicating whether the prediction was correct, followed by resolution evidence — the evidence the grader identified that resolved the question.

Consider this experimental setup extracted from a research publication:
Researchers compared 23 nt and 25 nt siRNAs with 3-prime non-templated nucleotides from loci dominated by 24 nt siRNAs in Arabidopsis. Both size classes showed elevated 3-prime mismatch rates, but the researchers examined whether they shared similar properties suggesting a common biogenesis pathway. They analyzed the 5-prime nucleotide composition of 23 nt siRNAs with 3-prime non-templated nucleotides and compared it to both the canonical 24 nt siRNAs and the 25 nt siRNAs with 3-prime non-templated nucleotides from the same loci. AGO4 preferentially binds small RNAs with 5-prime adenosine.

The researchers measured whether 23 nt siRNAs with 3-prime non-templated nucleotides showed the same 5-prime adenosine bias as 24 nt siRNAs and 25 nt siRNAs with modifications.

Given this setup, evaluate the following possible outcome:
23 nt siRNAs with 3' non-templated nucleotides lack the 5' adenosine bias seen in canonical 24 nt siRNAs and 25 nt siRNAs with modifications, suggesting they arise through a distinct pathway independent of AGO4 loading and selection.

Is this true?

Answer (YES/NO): YES